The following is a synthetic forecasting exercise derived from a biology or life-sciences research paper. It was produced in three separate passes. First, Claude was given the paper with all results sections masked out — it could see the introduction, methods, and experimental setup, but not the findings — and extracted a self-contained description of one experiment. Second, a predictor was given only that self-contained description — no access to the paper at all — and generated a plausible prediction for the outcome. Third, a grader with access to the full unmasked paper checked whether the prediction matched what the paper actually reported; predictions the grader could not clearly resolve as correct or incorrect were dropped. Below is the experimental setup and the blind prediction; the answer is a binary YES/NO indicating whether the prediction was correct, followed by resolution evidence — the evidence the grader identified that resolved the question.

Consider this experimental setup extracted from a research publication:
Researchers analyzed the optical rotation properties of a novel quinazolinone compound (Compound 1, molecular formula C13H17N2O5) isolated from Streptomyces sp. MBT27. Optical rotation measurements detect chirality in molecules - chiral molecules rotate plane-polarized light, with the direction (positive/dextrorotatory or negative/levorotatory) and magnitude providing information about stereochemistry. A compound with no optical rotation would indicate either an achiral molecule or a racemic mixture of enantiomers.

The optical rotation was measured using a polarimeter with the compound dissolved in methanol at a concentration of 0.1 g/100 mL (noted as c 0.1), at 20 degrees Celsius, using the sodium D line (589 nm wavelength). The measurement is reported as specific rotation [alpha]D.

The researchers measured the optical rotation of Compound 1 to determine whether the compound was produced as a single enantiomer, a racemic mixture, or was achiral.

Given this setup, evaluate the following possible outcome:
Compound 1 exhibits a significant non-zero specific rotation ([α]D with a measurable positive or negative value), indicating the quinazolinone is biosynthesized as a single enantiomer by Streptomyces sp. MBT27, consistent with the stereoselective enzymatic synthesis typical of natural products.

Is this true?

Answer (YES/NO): NO